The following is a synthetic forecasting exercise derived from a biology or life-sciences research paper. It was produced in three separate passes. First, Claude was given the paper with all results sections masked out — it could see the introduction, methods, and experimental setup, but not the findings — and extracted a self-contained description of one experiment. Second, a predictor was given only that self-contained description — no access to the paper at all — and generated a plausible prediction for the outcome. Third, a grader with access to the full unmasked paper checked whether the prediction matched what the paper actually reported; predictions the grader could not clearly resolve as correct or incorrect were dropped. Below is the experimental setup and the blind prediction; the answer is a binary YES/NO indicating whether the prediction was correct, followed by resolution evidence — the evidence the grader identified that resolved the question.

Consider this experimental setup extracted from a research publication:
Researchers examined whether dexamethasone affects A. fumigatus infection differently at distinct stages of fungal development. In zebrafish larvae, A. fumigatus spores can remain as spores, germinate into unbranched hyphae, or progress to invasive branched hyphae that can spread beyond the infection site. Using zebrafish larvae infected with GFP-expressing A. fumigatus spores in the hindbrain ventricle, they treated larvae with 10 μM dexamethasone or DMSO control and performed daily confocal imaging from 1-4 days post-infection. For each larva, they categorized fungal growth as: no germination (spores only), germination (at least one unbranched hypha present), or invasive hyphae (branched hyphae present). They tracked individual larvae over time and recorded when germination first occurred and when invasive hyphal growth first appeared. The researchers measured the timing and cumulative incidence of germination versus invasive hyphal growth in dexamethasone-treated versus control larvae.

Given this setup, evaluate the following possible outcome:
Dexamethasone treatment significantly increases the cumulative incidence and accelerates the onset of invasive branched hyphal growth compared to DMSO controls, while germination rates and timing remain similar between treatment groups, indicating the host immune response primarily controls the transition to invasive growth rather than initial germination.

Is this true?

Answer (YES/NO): YES